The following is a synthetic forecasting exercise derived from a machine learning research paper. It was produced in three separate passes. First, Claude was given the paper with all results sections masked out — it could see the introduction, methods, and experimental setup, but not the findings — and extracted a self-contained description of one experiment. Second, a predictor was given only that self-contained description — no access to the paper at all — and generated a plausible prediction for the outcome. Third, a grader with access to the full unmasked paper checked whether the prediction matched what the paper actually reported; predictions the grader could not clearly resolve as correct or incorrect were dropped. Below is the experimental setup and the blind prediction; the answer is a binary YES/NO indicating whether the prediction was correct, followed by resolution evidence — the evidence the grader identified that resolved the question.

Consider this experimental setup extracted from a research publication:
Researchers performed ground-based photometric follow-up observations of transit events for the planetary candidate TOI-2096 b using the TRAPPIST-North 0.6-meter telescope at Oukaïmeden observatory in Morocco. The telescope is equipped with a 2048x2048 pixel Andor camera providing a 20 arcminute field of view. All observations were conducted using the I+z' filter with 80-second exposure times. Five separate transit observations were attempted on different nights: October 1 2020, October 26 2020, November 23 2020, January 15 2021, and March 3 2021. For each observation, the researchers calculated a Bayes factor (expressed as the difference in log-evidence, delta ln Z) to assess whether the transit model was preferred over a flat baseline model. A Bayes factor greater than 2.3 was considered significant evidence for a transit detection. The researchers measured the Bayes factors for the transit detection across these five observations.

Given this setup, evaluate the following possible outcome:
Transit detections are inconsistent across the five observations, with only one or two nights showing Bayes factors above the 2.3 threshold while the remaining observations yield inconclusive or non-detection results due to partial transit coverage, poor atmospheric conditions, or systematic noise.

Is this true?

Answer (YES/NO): NO